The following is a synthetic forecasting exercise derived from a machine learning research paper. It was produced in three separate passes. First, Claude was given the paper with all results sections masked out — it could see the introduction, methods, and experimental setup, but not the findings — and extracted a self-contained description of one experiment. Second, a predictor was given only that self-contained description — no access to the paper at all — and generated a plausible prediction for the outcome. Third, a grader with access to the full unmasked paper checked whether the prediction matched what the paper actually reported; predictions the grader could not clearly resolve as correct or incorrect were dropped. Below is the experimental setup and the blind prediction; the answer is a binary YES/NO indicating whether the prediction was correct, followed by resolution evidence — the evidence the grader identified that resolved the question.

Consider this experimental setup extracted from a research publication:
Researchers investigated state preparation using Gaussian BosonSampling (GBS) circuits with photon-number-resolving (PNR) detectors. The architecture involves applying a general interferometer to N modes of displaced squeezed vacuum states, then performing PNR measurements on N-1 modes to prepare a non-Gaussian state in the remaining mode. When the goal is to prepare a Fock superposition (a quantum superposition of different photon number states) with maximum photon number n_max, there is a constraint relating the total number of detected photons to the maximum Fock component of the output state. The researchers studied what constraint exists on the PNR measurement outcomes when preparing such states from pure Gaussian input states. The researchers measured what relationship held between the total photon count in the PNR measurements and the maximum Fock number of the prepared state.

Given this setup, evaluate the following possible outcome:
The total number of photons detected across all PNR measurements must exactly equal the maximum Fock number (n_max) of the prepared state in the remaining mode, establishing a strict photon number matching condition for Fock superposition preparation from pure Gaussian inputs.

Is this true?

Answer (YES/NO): YES